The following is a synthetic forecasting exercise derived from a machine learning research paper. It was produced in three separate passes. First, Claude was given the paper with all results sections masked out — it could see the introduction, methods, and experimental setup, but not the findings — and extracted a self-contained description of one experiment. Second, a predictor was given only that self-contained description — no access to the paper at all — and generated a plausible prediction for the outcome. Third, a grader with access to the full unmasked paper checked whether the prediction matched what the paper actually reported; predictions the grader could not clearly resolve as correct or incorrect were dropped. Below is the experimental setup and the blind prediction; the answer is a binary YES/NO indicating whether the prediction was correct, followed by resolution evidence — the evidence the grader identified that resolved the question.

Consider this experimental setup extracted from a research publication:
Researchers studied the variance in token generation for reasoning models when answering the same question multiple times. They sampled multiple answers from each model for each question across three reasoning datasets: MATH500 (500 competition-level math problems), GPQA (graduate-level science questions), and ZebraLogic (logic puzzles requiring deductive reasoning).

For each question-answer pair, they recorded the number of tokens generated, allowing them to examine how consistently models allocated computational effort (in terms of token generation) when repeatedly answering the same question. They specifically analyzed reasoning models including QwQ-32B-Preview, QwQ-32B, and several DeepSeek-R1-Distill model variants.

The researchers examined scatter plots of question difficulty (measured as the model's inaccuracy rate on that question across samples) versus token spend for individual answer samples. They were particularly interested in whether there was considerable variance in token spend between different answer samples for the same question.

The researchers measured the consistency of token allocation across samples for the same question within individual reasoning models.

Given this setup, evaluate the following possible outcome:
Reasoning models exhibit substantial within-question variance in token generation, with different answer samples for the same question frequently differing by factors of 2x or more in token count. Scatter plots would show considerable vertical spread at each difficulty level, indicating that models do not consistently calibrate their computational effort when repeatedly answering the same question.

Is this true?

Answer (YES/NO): YES